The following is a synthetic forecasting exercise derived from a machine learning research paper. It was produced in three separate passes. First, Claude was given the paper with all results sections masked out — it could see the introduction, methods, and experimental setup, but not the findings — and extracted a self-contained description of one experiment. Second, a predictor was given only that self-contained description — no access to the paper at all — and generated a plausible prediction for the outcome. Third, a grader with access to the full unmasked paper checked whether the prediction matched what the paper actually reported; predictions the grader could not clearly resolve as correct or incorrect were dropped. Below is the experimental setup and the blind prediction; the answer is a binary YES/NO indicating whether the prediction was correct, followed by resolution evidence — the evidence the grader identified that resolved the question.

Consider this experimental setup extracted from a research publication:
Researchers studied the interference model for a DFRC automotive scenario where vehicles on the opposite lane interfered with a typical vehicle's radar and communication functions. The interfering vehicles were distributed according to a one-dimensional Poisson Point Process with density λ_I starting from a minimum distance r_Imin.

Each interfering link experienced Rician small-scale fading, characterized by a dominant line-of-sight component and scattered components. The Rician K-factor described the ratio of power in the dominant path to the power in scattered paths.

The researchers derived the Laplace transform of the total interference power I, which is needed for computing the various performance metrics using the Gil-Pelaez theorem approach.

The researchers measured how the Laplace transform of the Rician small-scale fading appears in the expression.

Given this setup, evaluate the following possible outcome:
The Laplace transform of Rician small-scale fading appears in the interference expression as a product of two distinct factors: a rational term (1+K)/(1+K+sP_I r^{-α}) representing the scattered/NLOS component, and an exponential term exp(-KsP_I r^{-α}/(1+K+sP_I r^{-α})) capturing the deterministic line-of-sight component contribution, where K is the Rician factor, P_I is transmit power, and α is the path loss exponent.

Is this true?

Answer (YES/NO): NO